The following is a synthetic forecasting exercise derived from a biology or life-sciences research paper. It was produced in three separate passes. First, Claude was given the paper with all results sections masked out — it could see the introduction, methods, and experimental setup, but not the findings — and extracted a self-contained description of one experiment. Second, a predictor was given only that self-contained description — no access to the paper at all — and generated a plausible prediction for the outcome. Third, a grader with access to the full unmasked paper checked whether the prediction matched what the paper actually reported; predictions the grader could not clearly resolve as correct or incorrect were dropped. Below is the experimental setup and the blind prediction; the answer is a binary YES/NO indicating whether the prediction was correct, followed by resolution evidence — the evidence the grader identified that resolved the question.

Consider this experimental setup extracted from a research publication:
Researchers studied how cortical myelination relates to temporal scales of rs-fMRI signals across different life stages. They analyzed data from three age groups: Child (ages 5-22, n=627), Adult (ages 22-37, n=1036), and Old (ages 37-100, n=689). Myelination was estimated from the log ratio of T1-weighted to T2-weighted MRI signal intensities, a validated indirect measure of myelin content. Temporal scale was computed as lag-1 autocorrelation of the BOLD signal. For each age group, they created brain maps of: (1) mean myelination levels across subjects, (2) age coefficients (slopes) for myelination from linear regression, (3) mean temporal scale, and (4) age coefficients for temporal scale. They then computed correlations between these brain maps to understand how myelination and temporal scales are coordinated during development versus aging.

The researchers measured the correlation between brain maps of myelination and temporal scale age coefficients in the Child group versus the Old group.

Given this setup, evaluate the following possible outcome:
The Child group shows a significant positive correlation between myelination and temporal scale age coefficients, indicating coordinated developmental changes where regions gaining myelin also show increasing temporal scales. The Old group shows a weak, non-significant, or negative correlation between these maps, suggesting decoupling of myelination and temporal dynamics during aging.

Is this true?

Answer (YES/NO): NO